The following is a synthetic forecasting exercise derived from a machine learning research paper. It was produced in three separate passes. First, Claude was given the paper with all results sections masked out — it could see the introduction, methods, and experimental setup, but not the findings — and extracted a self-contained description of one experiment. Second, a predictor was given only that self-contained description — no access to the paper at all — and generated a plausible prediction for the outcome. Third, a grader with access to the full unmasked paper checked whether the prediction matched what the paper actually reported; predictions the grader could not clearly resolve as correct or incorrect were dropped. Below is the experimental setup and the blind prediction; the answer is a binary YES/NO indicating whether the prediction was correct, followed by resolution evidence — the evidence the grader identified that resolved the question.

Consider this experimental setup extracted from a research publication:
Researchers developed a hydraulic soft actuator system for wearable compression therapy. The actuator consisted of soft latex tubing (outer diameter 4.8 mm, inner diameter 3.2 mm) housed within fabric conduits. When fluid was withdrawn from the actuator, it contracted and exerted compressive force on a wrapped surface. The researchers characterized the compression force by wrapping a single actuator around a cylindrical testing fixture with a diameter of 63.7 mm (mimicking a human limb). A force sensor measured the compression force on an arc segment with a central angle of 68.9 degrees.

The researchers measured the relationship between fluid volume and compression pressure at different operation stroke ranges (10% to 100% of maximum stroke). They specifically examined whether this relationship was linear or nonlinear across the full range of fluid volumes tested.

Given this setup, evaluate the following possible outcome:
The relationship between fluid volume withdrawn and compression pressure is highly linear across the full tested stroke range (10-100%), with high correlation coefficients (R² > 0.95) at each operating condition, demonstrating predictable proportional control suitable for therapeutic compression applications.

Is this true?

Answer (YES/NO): NO